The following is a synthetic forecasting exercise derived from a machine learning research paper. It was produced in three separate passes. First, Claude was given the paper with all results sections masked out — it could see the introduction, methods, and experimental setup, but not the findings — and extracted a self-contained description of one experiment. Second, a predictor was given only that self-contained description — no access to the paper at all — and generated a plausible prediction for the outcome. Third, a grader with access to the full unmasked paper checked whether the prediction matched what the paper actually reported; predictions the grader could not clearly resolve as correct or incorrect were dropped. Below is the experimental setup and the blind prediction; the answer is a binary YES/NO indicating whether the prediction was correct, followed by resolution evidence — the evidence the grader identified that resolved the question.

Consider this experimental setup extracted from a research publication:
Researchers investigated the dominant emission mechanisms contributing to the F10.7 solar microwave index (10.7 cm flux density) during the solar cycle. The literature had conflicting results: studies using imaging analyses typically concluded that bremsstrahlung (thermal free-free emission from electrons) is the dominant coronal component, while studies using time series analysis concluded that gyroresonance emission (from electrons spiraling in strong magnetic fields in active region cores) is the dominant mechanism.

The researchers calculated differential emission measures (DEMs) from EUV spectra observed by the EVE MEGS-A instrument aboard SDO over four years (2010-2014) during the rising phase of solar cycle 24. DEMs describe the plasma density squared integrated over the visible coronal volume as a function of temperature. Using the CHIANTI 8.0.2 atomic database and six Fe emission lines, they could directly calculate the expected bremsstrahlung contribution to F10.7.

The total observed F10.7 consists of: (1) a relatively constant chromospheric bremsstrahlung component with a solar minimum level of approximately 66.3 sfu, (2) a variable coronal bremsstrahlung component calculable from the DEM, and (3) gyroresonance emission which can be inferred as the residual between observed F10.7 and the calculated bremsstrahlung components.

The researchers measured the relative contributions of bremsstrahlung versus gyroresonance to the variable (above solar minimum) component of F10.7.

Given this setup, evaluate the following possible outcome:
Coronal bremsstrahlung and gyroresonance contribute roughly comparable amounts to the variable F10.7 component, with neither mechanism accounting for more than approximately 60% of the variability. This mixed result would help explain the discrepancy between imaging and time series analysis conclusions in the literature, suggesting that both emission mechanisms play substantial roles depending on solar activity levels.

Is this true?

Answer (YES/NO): NO